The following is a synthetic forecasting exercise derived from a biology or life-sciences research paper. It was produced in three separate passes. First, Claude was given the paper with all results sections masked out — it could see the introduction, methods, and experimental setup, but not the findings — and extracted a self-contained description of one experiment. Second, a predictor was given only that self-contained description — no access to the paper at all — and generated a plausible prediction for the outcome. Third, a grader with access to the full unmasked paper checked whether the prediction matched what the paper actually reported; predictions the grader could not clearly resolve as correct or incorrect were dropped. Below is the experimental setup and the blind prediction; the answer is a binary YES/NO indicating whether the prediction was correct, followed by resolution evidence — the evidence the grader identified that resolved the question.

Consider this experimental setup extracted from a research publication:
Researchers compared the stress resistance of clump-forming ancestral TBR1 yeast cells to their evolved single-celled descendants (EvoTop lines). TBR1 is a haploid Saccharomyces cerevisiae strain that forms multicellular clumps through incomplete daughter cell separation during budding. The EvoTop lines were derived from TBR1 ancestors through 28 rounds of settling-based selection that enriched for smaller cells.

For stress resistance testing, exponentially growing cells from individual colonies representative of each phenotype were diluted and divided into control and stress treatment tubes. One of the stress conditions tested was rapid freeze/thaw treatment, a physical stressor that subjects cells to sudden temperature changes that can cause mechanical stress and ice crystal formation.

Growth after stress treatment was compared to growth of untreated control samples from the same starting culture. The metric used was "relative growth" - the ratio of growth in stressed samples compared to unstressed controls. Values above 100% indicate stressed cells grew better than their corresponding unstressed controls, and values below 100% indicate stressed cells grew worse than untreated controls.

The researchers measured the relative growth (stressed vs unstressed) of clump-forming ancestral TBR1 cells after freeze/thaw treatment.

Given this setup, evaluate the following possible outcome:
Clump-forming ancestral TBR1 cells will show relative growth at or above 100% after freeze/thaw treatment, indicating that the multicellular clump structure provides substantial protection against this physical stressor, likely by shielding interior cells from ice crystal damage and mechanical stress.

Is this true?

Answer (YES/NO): YES